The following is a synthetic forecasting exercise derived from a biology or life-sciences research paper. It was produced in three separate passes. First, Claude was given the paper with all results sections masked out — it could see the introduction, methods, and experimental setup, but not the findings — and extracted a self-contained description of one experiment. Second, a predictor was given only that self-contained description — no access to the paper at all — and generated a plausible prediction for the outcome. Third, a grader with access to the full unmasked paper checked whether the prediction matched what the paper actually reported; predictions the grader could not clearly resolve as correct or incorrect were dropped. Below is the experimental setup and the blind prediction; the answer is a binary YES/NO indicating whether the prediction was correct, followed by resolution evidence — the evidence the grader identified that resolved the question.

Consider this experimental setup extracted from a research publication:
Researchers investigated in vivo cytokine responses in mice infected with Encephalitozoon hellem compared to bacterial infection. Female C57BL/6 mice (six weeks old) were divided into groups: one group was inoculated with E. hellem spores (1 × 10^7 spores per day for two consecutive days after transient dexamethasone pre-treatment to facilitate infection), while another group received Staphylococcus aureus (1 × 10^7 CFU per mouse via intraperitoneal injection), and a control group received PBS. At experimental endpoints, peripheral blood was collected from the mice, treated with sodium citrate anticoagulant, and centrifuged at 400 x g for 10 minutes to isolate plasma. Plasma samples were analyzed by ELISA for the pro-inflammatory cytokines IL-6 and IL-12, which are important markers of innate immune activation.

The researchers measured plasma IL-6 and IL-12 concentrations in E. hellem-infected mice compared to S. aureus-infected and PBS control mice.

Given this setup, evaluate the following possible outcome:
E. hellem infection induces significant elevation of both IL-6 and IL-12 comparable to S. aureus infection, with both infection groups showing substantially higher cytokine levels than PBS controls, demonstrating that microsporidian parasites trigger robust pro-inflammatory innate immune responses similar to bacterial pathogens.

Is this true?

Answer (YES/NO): NO